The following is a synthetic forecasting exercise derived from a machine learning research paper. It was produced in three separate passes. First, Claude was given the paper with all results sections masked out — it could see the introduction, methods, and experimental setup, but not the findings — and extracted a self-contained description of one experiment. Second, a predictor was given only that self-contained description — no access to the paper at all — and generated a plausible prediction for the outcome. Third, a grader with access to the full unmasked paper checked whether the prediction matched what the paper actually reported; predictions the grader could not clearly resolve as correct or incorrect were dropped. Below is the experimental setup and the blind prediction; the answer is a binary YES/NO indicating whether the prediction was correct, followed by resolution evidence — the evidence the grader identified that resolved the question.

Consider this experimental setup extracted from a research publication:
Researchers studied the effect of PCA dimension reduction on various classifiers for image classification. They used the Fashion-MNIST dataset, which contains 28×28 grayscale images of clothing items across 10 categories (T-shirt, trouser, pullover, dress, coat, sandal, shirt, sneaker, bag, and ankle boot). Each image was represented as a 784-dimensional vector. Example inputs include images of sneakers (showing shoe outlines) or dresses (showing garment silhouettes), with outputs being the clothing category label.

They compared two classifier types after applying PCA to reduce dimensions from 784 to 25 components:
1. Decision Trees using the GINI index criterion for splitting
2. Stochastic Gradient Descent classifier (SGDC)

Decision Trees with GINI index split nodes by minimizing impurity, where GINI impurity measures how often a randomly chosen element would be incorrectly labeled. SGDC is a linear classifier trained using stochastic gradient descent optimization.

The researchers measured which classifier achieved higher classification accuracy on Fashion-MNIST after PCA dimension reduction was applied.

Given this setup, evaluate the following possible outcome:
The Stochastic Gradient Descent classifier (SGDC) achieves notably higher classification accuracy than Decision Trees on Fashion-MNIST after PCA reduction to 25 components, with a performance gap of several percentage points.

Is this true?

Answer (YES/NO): NO